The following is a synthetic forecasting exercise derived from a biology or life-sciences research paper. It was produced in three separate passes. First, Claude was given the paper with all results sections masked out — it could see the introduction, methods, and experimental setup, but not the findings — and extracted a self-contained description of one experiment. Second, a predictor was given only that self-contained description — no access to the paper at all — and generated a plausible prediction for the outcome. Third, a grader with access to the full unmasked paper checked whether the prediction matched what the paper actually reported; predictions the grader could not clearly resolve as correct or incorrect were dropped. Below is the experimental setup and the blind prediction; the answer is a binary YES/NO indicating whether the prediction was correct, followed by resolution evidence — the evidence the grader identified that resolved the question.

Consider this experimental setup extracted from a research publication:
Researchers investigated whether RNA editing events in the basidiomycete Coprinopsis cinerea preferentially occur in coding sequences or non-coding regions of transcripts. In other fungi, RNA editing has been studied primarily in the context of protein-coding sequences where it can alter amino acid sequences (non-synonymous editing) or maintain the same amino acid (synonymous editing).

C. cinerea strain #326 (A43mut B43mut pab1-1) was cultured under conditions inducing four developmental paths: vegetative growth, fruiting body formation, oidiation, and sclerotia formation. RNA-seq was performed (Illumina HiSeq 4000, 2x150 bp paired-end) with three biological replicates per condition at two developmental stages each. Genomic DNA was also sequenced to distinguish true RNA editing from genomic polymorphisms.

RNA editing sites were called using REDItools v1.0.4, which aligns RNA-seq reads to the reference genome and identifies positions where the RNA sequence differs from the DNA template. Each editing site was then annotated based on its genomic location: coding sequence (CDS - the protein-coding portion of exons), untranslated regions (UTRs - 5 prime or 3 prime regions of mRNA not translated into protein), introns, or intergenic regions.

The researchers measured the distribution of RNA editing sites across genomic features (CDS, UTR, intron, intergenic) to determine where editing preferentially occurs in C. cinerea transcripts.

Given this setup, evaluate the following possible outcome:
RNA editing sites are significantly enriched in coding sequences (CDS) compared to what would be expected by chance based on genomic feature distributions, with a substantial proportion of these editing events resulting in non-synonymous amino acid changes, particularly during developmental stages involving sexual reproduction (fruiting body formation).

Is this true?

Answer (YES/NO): NO